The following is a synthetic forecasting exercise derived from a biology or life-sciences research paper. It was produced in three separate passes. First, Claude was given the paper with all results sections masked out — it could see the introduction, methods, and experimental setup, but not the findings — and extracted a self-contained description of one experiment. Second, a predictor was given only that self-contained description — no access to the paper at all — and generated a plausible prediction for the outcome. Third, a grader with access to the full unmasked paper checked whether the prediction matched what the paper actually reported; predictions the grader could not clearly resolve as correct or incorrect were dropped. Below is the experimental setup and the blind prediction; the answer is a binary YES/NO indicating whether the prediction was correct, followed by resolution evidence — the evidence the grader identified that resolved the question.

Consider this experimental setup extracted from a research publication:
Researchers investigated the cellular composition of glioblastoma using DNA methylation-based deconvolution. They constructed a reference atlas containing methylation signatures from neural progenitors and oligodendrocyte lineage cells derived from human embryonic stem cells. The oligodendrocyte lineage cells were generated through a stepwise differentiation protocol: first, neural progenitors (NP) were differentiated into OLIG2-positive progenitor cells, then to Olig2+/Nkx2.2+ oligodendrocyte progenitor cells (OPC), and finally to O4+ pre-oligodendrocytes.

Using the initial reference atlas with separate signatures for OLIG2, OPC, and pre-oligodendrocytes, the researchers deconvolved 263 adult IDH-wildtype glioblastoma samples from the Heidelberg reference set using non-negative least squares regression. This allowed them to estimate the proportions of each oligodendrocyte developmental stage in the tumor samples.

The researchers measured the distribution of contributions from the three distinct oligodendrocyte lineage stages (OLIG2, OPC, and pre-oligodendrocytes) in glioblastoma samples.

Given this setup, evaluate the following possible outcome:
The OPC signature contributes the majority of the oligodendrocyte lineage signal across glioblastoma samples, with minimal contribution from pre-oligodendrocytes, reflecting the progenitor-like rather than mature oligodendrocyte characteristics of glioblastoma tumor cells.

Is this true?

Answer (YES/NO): NO